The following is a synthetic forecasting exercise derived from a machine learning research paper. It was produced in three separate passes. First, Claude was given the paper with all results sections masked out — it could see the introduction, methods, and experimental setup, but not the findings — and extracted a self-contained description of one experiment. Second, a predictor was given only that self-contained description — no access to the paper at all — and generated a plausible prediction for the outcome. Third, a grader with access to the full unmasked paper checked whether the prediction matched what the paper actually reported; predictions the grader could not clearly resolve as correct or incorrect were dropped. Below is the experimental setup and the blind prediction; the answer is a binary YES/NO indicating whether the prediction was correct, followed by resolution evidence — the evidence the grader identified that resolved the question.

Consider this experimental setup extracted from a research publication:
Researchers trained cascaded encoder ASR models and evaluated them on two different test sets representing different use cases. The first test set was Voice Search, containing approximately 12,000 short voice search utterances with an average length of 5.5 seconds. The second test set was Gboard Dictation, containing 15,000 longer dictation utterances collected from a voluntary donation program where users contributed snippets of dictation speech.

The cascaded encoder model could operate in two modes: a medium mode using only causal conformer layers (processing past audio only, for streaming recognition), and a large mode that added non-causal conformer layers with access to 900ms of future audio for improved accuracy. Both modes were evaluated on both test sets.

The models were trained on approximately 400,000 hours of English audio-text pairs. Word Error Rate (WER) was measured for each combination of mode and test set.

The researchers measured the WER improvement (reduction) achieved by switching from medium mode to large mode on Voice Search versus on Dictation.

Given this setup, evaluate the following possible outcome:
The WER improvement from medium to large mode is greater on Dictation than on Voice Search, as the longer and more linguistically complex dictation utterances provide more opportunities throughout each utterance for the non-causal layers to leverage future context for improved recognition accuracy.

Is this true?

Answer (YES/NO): NO